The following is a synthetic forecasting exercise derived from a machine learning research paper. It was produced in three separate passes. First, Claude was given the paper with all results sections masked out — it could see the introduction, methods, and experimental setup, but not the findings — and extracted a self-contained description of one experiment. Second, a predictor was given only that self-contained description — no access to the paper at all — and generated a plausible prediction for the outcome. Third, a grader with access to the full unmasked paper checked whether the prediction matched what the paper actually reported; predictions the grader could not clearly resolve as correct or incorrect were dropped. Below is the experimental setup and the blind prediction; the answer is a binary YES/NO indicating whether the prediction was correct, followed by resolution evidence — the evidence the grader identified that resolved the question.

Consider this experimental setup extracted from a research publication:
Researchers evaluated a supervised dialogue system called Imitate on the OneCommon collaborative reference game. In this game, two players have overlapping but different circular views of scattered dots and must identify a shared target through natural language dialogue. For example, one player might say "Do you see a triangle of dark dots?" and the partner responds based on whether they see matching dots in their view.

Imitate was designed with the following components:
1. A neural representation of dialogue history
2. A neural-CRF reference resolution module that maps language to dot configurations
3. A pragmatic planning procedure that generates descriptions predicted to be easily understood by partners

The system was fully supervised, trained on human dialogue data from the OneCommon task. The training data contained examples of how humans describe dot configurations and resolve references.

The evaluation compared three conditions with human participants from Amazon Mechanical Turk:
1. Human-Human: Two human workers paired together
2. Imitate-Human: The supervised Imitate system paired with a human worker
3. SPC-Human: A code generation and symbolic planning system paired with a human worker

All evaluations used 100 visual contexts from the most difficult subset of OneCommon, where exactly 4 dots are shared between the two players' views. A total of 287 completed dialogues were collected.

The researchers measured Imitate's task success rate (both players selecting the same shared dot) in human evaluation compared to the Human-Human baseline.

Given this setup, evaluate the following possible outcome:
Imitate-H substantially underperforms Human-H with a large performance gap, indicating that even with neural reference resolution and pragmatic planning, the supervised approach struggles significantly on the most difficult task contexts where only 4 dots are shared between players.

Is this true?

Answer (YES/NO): NO